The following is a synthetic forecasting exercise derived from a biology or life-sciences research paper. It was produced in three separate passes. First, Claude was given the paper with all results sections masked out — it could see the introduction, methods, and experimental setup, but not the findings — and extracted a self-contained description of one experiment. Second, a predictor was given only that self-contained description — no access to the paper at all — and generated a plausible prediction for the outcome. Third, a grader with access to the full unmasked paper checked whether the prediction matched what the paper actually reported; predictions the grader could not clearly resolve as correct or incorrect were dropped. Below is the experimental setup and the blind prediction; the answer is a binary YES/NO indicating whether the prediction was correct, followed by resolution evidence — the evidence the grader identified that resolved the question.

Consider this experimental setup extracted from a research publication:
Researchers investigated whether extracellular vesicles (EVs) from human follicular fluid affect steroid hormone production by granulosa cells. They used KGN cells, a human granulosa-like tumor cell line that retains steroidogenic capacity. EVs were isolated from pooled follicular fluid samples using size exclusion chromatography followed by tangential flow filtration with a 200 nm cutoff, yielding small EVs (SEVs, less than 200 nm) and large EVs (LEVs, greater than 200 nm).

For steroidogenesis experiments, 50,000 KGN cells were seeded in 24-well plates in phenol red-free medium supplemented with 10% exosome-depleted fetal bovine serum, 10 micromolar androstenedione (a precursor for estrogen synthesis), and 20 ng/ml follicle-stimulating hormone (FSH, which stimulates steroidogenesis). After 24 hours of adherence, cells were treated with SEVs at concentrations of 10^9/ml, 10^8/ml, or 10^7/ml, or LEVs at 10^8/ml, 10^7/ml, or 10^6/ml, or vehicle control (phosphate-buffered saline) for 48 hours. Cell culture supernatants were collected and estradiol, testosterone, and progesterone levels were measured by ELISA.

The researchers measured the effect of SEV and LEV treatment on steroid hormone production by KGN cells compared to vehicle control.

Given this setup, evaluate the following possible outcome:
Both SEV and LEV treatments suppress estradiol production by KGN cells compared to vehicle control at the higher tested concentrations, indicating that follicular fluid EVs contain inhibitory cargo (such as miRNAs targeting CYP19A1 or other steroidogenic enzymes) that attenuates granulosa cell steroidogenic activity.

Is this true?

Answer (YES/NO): NO